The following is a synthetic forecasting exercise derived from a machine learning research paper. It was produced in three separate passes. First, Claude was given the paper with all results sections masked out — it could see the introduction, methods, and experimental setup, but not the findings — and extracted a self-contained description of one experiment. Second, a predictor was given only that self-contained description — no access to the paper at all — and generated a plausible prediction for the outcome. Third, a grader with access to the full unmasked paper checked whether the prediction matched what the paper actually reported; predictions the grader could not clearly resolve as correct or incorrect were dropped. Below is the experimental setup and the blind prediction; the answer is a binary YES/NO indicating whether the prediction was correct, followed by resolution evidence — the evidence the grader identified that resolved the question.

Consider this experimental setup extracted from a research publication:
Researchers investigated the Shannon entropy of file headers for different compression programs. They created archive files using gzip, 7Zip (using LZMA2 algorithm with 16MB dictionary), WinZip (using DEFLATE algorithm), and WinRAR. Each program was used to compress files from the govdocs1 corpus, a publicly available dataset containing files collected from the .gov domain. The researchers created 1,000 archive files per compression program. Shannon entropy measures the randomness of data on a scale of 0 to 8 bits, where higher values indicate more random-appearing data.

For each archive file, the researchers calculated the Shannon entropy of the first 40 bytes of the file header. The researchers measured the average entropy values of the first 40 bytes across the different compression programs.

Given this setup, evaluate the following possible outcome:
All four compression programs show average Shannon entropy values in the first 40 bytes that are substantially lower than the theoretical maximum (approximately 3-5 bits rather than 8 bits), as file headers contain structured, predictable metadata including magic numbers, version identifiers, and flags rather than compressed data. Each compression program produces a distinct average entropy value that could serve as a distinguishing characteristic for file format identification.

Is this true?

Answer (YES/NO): NO